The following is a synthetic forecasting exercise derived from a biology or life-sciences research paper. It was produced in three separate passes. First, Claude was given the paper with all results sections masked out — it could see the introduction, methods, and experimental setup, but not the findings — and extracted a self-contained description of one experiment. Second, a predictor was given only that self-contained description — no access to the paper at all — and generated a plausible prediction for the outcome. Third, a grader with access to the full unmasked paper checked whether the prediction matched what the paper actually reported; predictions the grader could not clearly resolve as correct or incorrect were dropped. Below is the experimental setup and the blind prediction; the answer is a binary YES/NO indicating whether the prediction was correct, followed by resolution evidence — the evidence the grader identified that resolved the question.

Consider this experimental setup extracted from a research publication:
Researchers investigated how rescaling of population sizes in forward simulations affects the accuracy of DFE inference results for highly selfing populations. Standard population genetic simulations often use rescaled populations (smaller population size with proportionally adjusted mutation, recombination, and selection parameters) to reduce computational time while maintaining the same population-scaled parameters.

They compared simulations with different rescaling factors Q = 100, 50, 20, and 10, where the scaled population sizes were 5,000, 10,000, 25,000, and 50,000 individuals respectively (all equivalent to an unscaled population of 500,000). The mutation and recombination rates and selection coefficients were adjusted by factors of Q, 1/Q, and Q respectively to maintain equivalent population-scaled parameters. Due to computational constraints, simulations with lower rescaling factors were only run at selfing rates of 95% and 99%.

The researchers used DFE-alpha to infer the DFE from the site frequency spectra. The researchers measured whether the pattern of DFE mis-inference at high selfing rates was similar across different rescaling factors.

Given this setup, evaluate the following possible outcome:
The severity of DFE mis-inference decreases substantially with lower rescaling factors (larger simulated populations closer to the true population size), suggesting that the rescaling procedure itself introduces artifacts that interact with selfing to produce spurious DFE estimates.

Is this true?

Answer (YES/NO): NO